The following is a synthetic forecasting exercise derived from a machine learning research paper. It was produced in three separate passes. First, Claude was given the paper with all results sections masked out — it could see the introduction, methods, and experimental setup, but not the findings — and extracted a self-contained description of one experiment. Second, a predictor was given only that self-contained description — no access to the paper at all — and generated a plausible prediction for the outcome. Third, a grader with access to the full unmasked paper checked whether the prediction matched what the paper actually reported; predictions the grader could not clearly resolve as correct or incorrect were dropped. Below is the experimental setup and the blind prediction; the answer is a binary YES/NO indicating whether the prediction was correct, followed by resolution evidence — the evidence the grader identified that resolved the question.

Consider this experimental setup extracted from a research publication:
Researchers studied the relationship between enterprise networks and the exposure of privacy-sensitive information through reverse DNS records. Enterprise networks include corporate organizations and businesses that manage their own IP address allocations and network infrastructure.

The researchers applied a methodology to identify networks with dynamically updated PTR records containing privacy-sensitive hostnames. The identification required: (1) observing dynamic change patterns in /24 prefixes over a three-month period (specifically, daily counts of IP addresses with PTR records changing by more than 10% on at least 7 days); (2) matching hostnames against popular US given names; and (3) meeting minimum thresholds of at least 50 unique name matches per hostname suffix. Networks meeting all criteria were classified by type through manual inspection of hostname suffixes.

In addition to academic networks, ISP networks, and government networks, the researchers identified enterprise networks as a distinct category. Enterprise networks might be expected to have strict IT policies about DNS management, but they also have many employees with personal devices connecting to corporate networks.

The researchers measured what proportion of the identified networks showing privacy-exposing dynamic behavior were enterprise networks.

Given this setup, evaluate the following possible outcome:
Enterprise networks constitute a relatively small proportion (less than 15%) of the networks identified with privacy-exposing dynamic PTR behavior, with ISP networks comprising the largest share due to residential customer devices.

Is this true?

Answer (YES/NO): NO